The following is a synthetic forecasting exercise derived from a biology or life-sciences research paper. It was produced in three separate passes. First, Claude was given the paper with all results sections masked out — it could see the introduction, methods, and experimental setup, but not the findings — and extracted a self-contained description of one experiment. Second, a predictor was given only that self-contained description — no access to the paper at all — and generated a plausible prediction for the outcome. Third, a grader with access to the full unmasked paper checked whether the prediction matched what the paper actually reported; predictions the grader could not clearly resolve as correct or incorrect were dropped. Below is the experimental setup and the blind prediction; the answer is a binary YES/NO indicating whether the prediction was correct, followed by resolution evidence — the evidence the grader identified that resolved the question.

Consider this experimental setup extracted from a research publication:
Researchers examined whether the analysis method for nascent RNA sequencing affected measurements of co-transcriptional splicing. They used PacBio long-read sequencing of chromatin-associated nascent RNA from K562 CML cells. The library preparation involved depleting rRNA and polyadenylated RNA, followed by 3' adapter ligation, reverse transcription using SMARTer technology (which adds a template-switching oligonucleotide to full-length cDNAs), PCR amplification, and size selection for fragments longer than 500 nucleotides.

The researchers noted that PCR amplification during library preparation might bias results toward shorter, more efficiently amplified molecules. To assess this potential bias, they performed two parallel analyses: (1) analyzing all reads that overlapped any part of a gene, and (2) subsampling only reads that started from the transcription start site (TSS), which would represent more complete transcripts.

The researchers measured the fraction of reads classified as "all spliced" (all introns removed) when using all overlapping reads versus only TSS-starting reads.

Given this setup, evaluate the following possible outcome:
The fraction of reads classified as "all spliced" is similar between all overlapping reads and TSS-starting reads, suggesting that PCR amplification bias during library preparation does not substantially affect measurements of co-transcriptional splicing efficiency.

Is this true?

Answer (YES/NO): NO